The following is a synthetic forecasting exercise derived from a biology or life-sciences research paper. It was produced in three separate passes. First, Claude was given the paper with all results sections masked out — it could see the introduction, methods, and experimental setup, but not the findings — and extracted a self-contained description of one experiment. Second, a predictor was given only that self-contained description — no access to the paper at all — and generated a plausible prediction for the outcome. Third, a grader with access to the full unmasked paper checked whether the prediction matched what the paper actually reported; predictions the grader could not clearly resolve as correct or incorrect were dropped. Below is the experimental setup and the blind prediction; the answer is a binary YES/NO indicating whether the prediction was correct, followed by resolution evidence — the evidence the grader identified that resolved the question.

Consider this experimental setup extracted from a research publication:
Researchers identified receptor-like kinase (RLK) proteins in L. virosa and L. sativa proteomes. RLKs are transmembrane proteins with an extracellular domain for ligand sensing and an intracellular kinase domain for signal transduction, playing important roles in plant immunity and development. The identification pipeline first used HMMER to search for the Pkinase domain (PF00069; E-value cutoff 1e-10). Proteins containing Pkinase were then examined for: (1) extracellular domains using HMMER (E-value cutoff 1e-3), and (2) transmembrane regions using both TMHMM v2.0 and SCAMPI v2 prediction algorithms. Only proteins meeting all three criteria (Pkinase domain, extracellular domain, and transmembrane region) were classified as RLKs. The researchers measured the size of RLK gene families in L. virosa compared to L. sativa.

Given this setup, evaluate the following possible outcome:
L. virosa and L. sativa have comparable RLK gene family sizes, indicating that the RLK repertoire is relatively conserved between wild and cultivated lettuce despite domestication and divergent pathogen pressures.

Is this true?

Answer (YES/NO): NO